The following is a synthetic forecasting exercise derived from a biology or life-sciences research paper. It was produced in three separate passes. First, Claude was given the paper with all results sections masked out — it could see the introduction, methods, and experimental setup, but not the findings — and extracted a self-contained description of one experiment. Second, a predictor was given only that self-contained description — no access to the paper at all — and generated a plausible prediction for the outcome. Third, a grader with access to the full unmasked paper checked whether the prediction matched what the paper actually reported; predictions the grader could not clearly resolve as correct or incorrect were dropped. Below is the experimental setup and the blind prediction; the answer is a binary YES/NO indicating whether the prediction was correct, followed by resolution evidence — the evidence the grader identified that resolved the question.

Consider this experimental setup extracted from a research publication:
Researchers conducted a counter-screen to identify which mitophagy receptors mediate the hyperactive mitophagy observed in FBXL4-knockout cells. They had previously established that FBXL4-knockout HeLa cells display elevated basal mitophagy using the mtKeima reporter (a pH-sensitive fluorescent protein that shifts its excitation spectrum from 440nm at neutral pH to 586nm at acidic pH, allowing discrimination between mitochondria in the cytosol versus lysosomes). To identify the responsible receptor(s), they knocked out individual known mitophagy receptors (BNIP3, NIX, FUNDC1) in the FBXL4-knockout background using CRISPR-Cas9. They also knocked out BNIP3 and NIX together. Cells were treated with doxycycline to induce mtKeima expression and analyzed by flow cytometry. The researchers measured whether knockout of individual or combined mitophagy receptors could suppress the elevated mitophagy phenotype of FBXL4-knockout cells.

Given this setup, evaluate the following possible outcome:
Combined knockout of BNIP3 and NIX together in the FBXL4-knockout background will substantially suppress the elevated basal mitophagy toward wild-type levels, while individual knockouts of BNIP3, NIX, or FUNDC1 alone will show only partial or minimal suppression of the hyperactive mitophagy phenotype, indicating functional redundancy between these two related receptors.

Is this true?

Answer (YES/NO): YES